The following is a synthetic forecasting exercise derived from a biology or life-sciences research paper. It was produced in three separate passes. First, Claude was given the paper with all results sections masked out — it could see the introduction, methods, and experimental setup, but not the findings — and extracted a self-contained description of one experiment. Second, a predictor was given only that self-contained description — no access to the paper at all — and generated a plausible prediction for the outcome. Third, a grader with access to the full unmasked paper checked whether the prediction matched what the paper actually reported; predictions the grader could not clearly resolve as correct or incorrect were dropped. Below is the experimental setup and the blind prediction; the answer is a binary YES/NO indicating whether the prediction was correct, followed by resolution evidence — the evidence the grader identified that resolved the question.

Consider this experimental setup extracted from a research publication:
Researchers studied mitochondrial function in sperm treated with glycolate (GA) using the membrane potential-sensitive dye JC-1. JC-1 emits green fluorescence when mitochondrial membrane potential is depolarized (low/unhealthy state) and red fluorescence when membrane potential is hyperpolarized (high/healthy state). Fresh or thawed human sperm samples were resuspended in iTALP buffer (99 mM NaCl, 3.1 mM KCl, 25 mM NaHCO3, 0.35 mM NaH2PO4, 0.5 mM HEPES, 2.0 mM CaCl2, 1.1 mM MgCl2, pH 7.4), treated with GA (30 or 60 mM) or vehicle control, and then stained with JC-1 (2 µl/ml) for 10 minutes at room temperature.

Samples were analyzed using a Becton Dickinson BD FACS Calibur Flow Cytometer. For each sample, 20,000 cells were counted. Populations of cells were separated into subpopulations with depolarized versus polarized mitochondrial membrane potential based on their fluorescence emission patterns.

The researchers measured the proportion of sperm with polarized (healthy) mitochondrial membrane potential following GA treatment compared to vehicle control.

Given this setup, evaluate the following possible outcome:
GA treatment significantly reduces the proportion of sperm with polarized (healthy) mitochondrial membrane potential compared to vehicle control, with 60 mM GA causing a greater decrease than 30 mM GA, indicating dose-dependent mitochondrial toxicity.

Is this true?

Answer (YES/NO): NO